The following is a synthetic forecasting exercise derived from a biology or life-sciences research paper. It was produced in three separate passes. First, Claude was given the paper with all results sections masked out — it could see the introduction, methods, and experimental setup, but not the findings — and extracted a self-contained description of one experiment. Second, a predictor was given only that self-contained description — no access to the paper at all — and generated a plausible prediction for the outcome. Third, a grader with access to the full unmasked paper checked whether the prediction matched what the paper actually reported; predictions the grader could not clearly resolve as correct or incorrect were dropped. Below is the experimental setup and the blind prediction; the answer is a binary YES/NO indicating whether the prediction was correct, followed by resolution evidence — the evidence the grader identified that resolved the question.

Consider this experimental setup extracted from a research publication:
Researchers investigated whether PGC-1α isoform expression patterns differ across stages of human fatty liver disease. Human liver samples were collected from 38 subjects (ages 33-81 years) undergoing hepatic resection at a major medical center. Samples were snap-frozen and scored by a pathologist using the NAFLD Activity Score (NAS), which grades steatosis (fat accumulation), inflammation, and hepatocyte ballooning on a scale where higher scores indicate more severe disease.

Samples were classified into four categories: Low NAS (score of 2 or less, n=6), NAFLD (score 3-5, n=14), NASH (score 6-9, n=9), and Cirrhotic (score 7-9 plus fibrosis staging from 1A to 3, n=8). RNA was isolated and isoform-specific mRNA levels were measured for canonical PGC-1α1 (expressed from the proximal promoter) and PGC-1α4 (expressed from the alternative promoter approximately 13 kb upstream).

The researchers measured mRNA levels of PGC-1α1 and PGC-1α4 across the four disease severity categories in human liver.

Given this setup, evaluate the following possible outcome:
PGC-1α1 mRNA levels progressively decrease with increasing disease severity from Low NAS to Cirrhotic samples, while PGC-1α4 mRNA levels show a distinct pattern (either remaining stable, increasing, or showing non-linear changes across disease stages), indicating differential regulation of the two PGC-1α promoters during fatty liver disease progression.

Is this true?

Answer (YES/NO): YES